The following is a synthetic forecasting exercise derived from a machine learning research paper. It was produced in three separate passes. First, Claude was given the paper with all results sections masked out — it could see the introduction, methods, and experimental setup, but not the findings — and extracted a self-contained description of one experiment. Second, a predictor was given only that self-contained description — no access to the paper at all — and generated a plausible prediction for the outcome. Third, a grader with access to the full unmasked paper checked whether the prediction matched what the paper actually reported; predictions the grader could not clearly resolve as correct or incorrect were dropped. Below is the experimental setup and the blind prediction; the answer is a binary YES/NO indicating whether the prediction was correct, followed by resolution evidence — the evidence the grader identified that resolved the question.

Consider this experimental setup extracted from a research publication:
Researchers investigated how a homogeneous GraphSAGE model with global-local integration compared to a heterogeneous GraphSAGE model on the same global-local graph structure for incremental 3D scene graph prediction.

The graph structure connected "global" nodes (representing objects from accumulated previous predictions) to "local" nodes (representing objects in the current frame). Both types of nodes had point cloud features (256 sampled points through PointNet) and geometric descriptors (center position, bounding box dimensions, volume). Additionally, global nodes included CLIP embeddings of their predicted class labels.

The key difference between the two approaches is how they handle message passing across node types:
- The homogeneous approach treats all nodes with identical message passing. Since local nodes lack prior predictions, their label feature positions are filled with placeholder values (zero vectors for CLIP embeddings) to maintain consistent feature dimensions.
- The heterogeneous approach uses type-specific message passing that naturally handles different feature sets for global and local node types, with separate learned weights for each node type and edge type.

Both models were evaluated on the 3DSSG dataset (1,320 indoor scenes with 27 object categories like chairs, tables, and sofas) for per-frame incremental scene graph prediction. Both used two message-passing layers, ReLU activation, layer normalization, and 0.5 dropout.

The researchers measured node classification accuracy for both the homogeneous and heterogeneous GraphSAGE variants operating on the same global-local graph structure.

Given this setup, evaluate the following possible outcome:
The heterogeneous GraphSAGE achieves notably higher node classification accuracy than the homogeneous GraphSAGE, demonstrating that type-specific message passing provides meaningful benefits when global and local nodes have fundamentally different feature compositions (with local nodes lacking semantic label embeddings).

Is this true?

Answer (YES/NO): NO